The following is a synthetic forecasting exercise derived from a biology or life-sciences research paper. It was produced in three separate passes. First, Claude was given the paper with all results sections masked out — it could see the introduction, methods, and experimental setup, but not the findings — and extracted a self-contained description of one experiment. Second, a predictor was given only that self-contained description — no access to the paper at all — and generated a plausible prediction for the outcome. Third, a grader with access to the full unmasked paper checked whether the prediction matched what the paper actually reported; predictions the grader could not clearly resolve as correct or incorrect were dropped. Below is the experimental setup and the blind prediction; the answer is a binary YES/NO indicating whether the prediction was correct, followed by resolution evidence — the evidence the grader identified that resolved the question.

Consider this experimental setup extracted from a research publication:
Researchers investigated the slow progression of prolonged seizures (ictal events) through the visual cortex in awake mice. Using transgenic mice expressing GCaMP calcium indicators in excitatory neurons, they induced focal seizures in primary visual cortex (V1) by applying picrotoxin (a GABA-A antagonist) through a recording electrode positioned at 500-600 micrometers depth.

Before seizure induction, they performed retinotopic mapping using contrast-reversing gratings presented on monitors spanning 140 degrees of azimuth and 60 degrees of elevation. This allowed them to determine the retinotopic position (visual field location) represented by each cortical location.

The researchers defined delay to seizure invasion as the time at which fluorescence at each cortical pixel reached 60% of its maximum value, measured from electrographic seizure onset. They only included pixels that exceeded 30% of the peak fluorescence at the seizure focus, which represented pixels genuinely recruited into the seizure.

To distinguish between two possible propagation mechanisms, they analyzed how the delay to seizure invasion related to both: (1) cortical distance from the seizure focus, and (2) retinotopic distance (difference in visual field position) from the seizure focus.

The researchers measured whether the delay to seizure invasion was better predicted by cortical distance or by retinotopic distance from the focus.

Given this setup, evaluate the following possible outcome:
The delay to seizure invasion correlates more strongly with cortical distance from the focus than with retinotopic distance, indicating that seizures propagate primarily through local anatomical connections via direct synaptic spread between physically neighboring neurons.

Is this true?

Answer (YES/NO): NO